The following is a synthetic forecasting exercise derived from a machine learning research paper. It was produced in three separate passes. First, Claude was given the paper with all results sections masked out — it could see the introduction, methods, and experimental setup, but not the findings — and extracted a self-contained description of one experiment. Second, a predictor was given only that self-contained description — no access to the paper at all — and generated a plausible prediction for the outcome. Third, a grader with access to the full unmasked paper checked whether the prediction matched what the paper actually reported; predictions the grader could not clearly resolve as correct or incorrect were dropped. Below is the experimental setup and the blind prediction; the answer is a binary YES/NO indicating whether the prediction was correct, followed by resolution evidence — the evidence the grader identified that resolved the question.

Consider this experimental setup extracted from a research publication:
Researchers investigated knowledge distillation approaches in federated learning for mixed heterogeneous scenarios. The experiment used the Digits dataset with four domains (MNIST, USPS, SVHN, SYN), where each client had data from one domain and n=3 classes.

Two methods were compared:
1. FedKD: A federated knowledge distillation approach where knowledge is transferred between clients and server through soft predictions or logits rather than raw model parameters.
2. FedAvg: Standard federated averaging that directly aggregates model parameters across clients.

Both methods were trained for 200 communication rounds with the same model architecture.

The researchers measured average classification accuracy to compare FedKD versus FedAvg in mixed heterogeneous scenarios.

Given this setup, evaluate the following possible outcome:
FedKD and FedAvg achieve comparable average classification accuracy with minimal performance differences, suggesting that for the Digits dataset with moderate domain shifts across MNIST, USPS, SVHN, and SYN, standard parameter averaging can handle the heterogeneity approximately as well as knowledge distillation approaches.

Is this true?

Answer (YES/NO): YES